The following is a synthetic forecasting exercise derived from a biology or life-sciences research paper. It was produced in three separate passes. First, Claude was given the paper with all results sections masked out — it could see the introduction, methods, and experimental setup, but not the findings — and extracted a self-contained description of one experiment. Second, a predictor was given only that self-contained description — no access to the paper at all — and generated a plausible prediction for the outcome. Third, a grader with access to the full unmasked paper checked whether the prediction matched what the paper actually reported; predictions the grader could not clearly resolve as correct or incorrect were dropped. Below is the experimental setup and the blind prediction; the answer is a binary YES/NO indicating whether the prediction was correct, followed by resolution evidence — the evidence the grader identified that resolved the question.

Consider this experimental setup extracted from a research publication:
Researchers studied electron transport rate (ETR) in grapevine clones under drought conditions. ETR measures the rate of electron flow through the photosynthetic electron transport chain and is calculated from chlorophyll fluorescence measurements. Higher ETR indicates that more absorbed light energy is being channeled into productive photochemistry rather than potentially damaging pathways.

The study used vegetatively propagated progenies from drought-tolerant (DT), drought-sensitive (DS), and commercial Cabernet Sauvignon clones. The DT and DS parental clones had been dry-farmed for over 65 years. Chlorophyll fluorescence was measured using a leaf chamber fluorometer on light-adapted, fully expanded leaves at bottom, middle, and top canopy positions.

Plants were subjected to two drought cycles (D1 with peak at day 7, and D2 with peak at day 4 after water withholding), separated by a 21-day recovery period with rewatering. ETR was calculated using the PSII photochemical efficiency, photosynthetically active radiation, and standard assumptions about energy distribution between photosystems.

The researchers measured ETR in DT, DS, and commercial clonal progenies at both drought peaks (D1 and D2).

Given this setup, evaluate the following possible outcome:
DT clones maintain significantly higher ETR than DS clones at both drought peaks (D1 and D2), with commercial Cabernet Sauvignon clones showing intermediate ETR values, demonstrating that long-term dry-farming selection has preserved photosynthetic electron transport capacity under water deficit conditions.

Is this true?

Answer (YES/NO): NO